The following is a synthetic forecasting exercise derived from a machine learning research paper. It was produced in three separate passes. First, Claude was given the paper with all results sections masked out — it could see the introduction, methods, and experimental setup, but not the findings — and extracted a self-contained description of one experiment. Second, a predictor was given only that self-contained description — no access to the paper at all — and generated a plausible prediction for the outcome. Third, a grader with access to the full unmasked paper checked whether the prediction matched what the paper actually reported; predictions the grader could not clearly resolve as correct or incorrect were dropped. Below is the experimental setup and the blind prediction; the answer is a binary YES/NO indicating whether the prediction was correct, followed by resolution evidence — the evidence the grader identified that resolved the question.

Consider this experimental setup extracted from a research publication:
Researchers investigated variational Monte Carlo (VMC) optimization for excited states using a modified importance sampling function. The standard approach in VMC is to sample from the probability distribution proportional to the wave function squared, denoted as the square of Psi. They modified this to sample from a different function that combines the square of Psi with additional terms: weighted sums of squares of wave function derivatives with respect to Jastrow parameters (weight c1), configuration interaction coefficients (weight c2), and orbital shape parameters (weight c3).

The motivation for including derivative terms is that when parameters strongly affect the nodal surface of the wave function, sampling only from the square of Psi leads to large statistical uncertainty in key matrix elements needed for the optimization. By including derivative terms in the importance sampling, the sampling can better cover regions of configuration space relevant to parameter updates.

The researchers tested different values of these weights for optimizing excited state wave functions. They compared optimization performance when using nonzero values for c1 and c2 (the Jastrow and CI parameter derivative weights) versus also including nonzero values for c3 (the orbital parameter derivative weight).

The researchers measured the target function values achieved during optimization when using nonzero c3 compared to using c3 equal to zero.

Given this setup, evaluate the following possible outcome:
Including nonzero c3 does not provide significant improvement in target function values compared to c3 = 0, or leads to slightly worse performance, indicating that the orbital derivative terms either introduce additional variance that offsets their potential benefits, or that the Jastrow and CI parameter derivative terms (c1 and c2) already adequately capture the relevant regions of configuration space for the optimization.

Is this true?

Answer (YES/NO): YES